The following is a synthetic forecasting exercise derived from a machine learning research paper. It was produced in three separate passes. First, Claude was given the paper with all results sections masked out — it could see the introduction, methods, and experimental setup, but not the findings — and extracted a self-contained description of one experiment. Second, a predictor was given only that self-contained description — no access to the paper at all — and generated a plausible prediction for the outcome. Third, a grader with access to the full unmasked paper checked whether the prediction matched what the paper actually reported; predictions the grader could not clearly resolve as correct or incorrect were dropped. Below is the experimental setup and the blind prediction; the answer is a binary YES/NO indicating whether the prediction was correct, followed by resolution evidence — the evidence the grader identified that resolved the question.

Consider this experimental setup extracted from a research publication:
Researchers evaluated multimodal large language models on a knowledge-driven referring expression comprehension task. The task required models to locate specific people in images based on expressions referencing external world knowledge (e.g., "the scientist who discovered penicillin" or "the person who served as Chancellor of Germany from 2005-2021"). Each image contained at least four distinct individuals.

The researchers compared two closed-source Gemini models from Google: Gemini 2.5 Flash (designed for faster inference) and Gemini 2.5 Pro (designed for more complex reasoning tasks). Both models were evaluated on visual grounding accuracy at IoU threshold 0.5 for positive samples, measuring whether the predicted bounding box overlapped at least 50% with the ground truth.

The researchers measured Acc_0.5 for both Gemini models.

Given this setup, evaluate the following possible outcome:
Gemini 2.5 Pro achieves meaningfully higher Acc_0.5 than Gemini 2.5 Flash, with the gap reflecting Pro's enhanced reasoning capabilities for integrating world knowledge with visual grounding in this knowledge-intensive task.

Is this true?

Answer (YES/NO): NO